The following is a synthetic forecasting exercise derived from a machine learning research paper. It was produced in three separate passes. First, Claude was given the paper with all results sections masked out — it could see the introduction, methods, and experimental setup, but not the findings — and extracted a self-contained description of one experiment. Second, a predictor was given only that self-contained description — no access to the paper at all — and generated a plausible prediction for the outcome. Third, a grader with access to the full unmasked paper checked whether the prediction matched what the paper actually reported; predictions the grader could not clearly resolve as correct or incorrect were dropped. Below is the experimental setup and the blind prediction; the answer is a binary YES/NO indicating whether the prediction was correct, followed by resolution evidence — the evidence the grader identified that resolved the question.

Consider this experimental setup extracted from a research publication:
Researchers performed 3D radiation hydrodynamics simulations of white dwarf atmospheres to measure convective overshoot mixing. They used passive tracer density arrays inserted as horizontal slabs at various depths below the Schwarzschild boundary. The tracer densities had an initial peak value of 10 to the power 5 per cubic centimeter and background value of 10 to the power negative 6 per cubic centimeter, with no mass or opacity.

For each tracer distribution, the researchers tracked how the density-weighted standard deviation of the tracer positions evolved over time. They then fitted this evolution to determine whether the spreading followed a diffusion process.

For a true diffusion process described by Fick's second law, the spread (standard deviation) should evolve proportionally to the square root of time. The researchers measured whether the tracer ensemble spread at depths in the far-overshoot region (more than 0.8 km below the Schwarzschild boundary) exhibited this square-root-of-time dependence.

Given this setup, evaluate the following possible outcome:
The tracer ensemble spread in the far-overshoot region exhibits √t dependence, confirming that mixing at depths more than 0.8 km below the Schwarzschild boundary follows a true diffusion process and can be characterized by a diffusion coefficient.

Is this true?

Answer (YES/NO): YES